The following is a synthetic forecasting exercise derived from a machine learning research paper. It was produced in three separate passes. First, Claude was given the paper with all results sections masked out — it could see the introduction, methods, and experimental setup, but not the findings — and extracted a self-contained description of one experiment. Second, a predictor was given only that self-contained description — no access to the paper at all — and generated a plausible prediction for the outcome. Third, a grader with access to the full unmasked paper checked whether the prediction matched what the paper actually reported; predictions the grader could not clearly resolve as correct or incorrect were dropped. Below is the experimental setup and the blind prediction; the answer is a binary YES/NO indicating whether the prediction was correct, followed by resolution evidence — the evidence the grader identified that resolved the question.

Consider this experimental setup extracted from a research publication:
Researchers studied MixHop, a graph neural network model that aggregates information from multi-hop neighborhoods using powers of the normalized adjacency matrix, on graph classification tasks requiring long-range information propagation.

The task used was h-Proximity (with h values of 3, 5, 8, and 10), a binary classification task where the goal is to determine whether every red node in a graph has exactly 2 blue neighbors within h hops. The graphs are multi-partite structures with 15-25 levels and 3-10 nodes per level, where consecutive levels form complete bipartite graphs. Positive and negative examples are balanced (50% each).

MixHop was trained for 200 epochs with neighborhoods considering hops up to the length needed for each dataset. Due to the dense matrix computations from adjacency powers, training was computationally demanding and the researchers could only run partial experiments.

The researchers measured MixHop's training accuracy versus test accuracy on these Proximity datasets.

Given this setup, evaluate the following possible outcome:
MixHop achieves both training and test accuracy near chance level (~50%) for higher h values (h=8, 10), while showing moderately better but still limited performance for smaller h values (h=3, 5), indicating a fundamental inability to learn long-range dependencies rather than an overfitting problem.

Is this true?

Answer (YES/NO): NO